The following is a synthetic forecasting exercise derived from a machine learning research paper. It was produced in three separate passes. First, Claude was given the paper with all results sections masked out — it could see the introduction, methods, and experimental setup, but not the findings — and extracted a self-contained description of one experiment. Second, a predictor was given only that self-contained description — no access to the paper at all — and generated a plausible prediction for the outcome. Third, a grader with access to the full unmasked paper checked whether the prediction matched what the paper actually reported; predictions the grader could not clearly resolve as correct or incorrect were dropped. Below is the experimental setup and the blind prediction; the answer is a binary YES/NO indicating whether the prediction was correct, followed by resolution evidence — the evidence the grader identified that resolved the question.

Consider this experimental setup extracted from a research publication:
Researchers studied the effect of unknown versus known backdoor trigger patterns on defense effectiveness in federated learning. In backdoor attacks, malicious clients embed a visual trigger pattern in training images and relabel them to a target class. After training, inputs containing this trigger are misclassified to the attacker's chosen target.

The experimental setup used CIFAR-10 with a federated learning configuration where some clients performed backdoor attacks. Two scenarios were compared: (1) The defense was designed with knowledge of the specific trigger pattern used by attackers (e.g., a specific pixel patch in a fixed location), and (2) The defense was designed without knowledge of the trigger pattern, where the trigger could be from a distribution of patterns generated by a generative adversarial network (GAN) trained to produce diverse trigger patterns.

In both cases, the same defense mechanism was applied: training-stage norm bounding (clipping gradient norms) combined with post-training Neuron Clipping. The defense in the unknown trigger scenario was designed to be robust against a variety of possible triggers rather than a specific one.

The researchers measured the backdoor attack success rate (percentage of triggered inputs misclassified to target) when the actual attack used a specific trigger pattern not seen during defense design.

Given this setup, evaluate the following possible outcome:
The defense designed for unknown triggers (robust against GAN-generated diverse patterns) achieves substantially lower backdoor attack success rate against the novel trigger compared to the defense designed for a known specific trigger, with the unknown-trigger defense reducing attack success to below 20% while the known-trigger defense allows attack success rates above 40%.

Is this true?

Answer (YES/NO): NO